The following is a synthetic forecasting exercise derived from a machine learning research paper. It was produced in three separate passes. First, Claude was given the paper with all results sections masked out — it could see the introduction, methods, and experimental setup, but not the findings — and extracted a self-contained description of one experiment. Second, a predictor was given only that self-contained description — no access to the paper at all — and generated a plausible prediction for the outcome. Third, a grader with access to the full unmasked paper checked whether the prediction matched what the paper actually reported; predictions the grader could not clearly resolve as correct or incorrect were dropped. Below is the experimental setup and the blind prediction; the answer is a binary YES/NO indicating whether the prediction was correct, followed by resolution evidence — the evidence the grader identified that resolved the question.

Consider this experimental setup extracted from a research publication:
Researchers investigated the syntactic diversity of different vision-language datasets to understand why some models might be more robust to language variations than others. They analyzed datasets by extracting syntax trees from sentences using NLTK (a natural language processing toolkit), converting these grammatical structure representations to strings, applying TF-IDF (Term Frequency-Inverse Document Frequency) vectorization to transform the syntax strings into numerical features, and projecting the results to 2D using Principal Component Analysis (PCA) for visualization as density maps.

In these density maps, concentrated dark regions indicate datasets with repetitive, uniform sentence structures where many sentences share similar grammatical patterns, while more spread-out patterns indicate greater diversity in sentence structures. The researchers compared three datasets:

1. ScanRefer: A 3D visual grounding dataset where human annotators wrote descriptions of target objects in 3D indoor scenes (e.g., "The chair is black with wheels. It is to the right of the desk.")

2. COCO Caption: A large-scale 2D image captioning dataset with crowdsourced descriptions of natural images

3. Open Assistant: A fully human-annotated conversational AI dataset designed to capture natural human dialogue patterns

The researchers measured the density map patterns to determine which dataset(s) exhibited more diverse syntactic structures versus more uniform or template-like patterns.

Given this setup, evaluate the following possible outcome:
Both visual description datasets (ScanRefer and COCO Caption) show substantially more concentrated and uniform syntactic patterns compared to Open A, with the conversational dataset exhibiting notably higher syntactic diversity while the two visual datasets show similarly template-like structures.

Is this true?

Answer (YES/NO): NO